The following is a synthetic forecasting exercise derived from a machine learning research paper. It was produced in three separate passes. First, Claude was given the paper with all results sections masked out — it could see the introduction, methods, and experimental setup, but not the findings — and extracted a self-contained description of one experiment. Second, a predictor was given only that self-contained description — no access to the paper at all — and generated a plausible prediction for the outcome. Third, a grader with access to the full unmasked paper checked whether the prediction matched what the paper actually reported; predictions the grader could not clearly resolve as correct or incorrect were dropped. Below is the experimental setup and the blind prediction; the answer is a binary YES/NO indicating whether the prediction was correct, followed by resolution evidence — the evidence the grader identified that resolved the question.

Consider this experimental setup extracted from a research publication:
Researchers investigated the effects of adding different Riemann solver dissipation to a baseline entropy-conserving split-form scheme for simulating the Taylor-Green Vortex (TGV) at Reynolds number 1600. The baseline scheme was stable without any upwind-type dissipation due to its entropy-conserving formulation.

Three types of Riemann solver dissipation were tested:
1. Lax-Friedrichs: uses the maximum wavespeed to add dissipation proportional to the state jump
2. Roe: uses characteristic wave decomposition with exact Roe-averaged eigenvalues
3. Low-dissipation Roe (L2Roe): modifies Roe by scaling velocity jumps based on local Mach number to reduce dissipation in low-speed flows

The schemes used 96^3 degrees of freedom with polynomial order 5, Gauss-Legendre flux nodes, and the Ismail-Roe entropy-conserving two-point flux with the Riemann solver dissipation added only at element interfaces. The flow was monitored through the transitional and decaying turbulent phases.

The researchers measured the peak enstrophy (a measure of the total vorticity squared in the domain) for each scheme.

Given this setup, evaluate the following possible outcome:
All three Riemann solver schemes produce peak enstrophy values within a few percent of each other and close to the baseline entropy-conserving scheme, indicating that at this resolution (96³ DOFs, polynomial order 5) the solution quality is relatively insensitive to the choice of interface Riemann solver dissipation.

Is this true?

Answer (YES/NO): NO